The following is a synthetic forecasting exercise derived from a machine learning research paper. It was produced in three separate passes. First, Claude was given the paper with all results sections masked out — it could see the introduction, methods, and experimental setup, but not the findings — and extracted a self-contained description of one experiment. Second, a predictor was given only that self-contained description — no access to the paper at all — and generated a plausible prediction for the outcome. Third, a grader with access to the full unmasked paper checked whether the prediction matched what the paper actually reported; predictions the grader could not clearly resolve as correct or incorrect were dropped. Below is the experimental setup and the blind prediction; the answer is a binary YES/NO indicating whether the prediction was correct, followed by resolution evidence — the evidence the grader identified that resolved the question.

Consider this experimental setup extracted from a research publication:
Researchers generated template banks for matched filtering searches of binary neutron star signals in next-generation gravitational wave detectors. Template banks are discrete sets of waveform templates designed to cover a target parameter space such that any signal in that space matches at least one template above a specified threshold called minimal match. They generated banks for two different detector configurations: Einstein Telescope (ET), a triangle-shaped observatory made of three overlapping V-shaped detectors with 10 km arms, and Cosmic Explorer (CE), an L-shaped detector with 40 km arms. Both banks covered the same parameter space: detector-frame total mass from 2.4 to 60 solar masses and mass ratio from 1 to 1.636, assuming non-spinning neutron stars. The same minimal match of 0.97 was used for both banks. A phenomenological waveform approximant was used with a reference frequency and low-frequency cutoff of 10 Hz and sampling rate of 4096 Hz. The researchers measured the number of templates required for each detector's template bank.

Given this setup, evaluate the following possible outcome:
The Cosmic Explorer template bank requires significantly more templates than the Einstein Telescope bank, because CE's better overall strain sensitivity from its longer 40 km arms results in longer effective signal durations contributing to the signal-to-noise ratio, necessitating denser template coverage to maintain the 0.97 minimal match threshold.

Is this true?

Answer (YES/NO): NO